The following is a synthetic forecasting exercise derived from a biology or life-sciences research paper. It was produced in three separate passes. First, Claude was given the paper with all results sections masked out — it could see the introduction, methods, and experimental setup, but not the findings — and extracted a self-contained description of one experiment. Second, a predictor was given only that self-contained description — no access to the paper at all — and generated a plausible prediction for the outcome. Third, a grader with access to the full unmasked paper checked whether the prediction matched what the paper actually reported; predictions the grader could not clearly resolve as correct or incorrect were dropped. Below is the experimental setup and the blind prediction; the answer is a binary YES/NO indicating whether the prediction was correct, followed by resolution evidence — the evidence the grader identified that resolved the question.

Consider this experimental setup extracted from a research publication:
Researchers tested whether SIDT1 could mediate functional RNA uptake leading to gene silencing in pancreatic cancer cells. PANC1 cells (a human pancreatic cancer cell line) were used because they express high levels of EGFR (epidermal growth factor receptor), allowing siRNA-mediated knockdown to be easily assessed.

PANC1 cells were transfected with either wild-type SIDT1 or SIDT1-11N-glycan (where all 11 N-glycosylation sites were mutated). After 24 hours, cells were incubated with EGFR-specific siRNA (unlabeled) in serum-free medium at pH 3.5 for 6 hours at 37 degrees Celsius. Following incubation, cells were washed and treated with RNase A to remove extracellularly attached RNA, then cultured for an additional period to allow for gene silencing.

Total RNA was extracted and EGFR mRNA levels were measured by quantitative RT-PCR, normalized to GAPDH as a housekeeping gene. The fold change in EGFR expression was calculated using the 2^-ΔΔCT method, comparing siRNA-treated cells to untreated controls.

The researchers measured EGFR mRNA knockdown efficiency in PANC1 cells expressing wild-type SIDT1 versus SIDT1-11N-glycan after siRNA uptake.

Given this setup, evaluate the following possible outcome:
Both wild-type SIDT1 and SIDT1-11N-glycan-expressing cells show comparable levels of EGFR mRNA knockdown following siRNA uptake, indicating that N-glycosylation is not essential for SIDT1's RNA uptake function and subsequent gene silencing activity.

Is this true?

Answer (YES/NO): NO